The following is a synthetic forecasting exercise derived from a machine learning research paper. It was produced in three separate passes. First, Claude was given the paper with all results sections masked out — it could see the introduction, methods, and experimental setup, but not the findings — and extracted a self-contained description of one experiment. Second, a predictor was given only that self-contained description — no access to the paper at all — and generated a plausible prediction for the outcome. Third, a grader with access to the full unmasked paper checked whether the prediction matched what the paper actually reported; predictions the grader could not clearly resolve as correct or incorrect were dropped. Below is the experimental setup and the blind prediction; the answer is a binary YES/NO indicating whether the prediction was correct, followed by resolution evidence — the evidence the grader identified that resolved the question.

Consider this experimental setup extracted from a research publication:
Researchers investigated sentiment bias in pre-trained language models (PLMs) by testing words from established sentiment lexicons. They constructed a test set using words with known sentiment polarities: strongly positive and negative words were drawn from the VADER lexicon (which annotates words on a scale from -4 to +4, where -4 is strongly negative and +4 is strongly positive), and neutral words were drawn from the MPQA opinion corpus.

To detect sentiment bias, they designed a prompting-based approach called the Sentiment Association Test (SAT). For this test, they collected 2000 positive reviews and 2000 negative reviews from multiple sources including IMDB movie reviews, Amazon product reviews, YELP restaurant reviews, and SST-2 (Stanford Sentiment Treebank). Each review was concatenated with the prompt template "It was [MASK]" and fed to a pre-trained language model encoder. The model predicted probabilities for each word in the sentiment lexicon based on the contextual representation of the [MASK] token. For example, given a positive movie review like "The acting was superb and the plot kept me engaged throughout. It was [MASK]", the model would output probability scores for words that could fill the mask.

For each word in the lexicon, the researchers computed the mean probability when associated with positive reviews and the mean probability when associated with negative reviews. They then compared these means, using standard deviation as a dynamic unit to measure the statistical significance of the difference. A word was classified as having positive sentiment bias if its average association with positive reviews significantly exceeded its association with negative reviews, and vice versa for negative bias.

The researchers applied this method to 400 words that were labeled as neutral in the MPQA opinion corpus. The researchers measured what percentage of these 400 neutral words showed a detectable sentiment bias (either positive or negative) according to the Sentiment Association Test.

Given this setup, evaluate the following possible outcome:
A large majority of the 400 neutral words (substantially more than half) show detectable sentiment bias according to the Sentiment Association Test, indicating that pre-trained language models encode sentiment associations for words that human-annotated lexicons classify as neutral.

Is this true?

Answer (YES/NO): NO